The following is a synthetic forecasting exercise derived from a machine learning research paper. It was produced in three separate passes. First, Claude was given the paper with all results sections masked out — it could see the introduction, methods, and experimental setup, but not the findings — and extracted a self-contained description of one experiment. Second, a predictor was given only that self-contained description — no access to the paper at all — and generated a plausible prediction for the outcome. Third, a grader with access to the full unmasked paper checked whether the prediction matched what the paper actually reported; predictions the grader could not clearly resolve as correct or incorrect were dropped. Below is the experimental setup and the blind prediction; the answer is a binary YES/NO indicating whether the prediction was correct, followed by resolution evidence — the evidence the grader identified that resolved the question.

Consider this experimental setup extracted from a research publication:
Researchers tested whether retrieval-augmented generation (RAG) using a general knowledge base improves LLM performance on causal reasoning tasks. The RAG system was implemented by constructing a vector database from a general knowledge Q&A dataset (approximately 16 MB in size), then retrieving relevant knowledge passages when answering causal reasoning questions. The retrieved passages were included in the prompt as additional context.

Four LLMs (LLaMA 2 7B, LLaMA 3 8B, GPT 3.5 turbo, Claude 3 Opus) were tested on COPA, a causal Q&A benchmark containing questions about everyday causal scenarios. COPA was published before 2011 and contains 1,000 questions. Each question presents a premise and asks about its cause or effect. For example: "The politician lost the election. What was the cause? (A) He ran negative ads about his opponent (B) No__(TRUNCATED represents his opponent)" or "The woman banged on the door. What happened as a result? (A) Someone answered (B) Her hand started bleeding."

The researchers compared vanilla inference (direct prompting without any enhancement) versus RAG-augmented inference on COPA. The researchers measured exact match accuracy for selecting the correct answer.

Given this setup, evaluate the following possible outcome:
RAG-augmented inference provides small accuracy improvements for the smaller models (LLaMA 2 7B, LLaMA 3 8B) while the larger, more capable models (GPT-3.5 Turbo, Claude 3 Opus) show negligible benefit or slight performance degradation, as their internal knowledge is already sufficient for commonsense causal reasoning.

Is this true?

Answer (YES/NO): NO